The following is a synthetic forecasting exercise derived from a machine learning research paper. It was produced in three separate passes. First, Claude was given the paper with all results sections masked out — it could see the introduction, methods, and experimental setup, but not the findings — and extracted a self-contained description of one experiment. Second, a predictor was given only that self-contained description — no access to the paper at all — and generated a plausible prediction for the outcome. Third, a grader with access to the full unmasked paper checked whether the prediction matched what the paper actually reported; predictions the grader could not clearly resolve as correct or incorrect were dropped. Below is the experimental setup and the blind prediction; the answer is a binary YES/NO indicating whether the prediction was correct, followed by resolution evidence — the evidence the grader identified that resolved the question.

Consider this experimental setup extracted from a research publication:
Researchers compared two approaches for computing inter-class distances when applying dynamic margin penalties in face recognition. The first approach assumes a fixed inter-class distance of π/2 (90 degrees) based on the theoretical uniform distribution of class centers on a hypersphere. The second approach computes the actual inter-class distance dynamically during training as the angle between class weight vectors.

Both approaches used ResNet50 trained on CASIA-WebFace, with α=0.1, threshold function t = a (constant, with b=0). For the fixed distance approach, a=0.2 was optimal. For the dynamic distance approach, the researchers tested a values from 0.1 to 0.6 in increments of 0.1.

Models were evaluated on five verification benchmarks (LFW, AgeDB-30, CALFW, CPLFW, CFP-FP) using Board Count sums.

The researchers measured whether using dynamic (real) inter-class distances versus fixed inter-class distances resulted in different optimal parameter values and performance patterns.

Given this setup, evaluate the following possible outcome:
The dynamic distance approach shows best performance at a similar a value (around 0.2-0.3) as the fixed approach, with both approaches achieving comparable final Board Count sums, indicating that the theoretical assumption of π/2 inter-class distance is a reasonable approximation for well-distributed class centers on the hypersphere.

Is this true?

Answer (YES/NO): YES